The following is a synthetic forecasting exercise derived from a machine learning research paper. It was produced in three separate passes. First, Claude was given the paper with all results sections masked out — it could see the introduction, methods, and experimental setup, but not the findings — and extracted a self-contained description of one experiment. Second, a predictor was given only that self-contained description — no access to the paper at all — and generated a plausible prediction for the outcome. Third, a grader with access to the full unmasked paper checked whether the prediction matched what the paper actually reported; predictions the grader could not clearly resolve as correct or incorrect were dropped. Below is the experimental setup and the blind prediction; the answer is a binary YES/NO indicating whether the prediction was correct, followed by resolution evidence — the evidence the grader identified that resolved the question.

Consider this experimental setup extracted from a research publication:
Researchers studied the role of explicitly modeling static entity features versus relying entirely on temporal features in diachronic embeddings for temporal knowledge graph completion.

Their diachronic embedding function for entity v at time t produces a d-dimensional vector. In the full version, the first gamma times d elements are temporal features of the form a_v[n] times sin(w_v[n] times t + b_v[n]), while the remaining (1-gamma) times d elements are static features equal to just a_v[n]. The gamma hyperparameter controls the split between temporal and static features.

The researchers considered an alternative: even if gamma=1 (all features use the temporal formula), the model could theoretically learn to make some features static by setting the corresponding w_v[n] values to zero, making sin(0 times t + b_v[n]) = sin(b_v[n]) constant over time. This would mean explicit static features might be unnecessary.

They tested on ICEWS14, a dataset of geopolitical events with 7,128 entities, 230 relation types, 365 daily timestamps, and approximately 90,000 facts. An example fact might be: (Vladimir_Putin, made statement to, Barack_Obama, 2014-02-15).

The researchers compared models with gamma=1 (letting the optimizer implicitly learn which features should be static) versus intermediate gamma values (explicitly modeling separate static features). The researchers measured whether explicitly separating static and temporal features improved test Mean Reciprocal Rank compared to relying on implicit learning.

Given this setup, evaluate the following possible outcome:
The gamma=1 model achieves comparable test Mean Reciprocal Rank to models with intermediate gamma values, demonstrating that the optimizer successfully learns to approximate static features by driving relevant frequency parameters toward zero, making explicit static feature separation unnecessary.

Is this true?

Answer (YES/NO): NO